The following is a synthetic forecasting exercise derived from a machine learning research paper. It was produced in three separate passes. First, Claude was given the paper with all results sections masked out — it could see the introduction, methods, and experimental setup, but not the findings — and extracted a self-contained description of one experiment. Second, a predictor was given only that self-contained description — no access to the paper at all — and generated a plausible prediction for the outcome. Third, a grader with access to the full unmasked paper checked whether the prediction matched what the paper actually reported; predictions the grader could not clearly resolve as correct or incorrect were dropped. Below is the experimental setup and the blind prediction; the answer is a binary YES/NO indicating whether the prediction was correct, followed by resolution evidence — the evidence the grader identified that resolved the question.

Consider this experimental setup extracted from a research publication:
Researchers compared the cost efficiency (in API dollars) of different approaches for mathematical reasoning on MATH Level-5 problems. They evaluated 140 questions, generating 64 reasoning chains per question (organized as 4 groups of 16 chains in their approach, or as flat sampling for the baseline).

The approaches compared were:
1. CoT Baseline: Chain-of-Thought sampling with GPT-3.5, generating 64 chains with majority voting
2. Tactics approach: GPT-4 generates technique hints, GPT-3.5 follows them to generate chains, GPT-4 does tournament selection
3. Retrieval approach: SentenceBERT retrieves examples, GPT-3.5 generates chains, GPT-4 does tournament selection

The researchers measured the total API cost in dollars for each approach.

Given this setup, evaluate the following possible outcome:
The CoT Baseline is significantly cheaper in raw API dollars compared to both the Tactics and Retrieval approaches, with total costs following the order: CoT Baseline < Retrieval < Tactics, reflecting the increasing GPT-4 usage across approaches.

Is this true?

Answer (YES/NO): NO